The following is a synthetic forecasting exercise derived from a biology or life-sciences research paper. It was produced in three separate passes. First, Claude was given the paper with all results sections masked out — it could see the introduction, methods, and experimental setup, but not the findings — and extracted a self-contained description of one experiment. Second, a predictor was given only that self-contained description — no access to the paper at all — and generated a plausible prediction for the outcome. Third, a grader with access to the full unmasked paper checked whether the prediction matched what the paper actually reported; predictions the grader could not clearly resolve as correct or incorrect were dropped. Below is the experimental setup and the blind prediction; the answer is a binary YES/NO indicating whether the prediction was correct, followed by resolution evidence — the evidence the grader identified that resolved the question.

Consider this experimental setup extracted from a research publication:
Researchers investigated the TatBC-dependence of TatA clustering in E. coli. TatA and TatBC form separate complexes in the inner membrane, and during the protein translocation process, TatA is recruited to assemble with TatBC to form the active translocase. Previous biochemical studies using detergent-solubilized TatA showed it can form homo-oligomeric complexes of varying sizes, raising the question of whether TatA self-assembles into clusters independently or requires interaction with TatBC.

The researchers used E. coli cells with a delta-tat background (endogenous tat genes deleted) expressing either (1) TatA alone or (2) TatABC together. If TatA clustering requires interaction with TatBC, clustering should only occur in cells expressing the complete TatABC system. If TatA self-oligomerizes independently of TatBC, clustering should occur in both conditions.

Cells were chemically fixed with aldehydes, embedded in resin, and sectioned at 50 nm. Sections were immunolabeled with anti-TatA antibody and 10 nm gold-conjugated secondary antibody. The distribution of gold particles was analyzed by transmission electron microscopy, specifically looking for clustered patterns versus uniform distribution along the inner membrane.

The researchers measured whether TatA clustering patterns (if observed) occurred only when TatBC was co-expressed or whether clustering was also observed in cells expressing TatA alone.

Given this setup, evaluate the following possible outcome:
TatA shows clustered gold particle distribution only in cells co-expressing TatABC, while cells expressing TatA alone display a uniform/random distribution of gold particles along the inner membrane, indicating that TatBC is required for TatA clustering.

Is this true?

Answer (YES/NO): YES